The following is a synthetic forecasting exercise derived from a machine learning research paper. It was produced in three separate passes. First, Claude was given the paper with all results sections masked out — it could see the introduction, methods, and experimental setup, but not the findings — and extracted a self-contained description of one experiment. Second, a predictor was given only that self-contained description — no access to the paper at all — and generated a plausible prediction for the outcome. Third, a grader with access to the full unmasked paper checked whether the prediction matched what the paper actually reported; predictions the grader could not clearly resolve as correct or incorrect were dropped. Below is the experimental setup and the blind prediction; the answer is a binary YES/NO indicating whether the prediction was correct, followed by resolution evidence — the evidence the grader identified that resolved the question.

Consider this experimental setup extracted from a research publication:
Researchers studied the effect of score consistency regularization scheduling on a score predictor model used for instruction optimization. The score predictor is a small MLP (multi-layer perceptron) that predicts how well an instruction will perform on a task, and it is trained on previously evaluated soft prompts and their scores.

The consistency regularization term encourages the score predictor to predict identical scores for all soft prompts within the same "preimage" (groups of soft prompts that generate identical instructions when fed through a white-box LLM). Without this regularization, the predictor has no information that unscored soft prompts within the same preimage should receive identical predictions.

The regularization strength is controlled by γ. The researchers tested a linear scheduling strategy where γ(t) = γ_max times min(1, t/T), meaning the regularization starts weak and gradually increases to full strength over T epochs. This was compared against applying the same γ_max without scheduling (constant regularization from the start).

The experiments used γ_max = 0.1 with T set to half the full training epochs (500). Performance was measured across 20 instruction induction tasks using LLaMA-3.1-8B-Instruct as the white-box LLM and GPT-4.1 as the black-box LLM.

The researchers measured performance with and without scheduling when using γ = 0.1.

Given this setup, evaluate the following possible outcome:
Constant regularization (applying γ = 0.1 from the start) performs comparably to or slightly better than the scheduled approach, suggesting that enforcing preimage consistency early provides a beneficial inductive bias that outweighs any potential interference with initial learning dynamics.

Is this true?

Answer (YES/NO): NO